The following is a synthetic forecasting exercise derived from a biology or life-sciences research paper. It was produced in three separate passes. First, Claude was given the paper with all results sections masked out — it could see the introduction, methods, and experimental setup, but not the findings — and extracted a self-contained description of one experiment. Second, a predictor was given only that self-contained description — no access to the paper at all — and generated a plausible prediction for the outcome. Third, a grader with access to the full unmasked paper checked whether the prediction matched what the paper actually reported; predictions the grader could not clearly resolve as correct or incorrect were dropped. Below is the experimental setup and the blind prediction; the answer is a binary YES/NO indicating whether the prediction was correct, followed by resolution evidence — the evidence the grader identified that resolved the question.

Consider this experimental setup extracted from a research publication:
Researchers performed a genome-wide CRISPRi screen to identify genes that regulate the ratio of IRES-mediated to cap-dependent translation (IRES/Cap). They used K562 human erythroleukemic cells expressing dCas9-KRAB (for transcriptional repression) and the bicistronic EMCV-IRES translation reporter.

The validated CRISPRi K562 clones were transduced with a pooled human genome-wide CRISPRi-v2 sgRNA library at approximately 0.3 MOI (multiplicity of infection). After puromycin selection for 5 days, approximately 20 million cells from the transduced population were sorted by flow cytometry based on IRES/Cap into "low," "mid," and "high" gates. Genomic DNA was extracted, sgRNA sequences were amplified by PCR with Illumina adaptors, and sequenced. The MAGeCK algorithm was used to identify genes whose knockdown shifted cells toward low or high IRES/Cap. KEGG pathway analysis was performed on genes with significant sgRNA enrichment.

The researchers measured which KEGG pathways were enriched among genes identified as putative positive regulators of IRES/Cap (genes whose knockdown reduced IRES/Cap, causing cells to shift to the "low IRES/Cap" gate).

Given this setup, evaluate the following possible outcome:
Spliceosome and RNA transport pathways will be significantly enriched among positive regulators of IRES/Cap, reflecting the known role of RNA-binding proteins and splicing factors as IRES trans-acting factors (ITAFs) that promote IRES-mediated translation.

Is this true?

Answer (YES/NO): NO